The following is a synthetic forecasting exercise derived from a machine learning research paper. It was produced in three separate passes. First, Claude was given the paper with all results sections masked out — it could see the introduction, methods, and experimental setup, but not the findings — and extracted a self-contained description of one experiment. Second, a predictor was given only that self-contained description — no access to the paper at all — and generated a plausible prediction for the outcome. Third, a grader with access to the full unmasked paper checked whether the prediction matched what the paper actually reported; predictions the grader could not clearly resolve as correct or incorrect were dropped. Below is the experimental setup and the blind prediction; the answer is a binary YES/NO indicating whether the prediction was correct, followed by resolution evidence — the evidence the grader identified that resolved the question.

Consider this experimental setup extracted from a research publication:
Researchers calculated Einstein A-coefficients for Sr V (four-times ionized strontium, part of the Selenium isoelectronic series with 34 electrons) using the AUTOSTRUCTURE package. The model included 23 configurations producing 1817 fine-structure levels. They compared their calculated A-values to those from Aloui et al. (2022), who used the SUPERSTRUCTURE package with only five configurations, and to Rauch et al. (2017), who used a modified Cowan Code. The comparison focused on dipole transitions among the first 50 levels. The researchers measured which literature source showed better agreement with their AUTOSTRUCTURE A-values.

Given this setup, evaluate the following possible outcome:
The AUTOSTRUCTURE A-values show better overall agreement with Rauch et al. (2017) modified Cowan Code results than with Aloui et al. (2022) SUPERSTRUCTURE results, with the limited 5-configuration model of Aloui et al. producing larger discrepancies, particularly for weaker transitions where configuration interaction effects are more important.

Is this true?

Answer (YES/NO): NO